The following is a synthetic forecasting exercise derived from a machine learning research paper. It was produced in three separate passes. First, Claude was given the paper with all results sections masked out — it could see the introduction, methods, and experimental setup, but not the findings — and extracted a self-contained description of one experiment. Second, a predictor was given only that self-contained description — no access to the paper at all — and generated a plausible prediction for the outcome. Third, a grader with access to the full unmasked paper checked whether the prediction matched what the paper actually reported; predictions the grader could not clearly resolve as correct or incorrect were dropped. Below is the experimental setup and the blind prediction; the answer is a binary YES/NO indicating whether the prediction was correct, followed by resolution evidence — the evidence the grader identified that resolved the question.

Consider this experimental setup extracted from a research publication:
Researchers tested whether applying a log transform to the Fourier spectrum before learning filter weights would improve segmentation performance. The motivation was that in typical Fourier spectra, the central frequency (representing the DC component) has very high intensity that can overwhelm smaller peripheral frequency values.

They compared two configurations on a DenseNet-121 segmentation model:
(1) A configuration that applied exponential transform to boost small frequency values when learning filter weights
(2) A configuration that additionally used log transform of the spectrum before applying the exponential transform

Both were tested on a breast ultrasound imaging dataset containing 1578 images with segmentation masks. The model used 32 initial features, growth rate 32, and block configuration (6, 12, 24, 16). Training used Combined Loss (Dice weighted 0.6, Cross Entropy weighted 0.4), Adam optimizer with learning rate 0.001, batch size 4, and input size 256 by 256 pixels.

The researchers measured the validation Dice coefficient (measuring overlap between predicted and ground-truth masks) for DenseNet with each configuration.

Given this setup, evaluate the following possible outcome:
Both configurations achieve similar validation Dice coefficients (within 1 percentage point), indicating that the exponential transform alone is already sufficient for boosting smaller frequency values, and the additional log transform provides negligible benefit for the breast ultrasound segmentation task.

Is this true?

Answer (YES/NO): NO